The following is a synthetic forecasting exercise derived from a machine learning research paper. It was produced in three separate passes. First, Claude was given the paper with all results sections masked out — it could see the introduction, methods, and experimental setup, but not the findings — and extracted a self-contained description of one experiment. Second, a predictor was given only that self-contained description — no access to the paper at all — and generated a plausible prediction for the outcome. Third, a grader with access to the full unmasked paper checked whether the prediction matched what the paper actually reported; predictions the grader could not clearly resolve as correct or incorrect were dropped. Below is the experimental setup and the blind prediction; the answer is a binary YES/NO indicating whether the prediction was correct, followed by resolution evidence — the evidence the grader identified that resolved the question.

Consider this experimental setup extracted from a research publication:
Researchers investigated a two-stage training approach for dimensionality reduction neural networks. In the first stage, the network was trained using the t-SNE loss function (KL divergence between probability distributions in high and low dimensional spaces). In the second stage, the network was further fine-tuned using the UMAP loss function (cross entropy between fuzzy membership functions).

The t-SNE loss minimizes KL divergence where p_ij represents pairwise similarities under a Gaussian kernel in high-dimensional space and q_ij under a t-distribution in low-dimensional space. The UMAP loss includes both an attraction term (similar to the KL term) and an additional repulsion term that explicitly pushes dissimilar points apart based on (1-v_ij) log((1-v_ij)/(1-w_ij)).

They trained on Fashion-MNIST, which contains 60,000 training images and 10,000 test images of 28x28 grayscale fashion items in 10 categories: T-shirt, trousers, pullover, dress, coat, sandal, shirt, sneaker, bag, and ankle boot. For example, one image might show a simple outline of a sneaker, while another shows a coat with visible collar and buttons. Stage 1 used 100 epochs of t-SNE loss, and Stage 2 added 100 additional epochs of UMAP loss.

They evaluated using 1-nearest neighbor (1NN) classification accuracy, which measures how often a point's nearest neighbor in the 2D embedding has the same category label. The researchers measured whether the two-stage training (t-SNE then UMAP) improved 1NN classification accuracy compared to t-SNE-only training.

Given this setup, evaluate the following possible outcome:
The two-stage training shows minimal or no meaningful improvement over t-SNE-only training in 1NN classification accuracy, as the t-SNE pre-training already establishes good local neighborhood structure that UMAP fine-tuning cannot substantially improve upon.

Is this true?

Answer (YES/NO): YES